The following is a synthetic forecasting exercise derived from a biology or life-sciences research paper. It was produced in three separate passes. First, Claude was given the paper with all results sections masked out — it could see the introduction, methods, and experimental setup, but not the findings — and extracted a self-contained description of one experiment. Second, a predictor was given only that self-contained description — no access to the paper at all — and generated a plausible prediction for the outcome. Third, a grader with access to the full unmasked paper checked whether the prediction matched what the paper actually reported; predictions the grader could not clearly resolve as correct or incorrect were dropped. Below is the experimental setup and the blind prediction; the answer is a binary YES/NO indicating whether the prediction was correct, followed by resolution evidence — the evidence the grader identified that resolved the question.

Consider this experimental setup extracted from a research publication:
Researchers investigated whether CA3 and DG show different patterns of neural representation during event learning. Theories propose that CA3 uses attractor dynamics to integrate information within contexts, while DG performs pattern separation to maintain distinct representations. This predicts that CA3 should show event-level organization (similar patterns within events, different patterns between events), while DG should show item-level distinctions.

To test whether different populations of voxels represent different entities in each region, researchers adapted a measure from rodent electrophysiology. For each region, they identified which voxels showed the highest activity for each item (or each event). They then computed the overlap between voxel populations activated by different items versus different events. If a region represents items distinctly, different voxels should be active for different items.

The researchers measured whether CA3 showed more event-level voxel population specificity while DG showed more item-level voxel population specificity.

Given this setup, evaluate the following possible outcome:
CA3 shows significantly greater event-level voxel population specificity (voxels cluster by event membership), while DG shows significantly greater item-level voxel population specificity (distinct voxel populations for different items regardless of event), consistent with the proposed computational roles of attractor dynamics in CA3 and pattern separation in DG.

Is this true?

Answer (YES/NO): NO